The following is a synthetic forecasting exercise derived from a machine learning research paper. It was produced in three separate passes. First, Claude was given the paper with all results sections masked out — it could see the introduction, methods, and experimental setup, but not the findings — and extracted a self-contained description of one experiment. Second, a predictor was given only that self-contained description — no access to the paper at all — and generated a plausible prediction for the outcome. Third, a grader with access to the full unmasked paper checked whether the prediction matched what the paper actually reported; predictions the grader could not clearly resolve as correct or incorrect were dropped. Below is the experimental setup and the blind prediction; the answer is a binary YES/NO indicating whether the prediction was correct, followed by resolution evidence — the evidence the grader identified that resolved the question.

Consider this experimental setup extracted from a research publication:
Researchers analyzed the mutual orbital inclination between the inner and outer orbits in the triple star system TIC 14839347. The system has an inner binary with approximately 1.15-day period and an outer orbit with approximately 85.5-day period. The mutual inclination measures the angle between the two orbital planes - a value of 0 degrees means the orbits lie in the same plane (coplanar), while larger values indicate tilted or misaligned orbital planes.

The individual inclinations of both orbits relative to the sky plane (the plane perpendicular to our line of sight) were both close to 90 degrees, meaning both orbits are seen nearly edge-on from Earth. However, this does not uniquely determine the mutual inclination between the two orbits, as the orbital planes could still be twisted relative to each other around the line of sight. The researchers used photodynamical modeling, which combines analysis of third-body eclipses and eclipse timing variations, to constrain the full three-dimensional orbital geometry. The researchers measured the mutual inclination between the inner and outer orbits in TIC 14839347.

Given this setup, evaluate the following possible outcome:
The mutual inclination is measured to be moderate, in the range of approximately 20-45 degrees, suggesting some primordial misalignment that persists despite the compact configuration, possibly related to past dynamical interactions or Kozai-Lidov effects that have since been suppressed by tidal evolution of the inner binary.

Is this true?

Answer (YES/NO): NO